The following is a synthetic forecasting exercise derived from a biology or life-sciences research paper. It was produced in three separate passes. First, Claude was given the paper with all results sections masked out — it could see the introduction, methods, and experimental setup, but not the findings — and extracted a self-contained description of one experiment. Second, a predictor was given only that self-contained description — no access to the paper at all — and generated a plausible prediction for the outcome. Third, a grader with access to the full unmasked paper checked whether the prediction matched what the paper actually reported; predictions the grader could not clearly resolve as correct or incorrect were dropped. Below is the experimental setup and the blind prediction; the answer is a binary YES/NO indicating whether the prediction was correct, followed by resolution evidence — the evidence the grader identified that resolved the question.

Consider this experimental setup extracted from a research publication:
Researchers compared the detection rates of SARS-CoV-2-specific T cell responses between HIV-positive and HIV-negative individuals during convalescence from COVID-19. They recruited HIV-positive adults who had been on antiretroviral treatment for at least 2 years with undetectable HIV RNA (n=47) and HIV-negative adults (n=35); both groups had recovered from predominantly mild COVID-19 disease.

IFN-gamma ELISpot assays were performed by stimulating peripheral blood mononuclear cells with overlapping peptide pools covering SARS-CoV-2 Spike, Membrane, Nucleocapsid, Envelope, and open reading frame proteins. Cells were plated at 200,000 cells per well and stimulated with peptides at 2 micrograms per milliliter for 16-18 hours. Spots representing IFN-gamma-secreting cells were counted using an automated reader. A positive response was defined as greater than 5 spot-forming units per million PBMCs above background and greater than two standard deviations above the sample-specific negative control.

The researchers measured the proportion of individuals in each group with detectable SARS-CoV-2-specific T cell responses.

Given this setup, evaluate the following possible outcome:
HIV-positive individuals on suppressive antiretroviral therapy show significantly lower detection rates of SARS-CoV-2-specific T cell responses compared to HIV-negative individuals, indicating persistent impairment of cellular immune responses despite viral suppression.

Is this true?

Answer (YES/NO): NO